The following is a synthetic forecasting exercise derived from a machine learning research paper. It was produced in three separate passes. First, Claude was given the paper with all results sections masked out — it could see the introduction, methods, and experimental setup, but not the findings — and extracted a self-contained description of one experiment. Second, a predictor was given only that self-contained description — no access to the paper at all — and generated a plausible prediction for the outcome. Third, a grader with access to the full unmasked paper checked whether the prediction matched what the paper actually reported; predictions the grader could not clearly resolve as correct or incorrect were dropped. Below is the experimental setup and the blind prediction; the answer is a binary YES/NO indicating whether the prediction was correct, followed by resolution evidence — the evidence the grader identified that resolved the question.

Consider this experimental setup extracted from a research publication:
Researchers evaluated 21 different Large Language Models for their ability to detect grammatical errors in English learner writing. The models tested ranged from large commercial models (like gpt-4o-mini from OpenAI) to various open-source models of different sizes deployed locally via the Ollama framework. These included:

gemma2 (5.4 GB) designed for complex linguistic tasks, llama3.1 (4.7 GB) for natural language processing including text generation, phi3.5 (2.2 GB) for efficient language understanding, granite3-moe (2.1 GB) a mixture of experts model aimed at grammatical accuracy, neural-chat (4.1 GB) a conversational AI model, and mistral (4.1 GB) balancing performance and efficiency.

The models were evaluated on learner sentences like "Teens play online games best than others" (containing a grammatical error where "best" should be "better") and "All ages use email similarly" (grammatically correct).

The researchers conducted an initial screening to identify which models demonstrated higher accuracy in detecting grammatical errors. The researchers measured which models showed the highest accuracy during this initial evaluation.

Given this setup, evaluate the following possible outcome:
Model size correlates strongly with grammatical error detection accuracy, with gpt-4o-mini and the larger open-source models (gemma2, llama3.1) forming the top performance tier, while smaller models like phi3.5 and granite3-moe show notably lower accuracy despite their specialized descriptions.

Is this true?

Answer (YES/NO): NO